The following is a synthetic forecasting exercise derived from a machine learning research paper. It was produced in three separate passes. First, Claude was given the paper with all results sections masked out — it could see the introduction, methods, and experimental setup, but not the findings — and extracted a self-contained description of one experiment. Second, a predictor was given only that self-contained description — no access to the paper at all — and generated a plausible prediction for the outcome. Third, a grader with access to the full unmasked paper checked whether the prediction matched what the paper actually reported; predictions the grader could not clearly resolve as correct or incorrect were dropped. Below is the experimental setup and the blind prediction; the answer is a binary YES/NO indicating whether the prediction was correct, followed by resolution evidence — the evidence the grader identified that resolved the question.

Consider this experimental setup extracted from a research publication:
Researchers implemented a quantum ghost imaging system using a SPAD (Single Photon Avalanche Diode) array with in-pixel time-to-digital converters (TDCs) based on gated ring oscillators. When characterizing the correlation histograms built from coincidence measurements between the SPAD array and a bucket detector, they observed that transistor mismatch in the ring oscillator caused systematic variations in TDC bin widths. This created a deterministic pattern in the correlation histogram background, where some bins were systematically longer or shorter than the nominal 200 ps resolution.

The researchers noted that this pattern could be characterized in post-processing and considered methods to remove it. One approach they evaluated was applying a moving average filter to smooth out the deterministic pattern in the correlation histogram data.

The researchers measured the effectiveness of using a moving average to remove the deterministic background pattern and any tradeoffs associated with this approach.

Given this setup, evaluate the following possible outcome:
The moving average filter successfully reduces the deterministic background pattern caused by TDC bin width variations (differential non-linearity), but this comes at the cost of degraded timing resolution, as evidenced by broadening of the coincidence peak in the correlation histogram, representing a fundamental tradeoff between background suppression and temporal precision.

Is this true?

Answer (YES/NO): YES